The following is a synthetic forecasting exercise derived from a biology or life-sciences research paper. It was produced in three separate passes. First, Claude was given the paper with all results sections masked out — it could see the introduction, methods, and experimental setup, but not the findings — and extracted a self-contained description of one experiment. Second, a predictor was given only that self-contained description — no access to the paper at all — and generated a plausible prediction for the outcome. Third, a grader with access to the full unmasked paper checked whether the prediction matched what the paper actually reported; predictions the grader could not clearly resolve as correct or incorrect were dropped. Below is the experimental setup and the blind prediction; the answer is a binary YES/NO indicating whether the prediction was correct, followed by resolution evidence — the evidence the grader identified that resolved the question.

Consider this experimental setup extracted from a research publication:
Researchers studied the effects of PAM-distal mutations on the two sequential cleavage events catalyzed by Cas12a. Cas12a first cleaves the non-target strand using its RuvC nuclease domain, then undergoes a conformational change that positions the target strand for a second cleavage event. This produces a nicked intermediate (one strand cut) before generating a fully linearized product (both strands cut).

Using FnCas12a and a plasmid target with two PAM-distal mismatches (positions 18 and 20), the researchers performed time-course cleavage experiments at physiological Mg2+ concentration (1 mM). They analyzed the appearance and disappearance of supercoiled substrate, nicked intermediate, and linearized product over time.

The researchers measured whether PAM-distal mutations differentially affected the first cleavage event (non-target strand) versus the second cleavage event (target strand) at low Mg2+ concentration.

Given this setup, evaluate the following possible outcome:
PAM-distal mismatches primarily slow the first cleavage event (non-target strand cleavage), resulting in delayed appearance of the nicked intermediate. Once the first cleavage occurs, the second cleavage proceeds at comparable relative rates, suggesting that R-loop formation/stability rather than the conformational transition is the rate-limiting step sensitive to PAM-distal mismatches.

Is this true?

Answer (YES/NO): NO